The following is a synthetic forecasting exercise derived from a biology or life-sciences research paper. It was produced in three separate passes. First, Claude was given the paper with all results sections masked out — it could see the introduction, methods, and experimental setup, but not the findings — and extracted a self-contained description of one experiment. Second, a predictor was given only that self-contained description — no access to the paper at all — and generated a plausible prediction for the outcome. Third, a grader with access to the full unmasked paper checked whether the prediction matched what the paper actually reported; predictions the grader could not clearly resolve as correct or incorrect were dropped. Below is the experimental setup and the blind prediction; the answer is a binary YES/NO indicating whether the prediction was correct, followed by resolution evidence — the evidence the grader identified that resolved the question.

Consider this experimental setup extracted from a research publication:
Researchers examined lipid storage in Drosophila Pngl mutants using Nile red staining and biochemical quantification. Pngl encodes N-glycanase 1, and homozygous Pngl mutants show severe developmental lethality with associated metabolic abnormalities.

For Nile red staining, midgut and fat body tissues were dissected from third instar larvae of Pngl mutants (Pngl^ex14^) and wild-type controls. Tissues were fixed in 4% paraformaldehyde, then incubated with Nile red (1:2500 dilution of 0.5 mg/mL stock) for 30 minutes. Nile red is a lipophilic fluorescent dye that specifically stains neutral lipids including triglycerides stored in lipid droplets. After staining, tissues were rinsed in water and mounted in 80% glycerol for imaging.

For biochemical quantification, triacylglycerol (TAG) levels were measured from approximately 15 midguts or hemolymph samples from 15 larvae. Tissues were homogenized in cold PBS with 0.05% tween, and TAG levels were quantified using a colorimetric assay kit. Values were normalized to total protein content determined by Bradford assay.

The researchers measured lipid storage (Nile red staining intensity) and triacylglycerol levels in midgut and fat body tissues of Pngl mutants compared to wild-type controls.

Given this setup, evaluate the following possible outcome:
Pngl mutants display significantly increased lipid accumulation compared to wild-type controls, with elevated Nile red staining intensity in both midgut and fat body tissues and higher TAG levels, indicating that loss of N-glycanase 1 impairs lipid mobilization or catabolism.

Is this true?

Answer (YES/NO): NO